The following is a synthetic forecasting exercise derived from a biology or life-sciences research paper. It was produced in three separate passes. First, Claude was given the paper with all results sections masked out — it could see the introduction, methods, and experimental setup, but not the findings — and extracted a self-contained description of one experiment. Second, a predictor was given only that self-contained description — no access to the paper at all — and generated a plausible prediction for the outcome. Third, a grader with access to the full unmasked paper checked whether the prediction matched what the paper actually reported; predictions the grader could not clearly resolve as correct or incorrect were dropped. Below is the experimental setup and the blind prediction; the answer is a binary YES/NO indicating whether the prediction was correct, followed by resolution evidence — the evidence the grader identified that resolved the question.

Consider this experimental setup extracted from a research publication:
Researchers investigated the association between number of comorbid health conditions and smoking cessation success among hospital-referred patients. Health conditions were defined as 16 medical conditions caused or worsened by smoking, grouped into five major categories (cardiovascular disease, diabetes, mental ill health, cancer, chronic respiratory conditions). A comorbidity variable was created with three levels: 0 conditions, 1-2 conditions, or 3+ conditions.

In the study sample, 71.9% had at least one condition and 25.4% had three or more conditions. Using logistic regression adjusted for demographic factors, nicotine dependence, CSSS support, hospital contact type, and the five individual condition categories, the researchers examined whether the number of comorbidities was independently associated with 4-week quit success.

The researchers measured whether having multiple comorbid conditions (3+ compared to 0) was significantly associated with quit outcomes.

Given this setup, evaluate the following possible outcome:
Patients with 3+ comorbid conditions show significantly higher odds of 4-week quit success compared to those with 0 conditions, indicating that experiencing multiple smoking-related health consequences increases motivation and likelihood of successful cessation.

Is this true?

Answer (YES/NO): NO